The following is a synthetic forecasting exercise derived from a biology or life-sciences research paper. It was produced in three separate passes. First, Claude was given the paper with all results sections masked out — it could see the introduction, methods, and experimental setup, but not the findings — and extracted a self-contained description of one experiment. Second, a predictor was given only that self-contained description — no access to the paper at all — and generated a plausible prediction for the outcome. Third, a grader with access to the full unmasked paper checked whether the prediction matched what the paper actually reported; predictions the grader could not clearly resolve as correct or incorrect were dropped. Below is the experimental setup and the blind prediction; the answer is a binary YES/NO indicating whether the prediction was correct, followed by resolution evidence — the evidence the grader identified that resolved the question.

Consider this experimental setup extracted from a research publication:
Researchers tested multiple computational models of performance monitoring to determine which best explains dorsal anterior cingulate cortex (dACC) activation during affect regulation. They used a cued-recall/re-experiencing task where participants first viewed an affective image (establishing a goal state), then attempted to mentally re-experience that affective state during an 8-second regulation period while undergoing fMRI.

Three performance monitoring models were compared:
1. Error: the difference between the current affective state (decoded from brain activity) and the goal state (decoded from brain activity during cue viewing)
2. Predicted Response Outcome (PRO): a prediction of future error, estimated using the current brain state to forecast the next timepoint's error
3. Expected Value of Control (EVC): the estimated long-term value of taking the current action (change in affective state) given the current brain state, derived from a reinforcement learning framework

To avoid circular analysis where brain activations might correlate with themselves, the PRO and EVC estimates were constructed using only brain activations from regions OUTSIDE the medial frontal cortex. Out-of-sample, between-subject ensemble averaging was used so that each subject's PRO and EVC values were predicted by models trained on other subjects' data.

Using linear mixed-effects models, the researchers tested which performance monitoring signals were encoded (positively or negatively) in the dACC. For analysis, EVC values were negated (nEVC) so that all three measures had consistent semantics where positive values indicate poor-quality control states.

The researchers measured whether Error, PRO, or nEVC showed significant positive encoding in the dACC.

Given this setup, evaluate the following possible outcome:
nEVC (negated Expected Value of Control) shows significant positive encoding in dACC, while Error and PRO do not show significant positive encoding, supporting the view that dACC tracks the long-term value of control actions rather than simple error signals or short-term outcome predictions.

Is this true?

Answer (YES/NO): YES